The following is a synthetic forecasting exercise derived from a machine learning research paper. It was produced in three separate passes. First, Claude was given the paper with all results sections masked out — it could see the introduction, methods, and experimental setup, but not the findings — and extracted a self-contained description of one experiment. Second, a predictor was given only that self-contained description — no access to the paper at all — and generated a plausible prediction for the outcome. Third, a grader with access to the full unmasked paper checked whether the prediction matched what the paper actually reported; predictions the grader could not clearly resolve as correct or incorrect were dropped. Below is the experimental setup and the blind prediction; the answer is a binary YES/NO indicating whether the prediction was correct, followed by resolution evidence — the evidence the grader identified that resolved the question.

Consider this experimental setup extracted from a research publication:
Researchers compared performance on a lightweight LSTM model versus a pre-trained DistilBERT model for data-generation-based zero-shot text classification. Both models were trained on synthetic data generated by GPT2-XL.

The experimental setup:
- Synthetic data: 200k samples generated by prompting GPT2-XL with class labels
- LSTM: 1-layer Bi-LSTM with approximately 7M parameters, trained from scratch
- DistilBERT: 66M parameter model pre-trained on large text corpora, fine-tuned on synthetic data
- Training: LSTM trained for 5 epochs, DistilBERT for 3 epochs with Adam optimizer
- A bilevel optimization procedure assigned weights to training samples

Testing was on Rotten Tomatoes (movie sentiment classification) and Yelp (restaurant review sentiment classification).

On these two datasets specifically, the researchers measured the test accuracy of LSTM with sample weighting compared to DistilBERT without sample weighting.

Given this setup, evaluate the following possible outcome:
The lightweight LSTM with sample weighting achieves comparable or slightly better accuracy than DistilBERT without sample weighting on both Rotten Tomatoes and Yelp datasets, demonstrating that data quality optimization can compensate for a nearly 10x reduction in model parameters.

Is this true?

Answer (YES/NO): YES